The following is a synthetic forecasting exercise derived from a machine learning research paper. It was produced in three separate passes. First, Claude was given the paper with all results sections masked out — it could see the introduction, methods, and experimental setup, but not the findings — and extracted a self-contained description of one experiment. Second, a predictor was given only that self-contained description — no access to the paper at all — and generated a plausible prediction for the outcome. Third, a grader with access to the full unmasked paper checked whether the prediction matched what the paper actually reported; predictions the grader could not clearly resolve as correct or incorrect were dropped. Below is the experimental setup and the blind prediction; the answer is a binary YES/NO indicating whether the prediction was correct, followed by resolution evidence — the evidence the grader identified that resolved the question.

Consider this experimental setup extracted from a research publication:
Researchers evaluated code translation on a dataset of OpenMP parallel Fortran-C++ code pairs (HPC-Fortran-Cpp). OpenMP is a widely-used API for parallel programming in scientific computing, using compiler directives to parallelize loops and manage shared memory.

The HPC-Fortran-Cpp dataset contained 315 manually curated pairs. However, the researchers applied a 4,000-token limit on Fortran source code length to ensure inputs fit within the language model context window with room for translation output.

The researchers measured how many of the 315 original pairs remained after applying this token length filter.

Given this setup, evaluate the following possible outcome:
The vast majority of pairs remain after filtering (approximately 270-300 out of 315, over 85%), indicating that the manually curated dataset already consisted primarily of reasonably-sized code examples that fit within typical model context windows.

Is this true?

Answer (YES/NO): YES